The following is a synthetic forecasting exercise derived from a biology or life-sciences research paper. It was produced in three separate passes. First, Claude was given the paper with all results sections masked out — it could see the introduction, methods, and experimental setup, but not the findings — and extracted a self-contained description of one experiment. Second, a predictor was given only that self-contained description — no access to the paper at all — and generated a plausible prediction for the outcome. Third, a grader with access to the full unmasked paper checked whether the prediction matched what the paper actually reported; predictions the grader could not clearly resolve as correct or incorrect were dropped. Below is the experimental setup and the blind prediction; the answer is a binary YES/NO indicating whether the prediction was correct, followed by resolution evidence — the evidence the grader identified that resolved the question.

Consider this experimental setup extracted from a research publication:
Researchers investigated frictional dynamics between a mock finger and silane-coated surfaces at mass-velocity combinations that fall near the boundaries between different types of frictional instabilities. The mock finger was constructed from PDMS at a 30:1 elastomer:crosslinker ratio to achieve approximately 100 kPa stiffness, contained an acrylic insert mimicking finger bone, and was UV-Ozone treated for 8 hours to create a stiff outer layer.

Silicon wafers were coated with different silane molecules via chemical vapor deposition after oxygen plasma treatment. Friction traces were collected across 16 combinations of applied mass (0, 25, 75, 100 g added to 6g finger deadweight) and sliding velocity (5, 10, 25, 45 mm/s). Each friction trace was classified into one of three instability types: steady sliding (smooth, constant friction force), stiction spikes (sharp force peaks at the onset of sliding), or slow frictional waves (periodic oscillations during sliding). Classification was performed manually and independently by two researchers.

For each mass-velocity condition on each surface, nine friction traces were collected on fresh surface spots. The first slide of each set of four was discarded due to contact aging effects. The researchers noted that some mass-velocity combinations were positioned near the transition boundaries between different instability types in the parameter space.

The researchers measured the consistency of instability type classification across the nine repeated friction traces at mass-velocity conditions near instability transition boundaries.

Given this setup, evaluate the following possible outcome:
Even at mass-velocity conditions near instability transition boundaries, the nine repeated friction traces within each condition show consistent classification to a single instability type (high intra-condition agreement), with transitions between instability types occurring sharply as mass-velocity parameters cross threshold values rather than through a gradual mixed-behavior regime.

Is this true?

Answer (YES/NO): NO